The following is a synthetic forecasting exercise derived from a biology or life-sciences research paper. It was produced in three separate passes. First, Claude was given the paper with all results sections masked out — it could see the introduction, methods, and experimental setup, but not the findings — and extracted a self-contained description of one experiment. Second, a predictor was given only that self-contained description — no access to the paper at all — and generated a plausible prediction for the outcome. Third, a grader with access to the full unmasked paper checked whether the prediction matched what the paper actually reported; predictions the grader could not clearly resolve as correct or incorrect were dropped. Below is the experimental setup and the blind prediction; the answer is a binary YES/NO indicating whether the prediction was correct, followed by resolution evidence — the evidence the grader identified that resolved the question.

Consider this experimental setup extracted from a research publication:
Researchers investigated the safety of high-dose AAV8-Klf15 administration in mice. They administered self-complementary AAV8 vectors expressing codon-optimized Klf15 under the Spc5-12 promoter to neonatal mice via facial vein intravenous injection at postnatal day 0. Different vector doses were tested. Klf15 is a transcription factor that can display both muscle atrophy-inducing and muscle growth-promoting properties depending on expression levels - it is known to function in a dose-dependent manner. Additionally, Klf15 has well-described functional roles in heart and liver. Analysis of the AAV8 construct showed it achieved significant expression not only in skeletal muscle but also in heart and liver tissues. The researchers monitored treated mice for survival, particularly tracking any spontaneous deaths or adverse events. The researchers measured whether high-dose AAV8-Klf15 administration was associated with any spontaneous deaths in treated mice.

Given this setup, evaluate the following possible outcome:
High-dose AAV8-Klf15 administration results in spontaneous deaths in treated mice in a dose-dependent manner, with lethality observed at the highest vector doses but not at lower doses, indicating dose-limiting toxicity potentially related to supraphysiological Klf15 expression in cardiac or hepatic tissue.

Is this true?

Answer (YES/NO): YES